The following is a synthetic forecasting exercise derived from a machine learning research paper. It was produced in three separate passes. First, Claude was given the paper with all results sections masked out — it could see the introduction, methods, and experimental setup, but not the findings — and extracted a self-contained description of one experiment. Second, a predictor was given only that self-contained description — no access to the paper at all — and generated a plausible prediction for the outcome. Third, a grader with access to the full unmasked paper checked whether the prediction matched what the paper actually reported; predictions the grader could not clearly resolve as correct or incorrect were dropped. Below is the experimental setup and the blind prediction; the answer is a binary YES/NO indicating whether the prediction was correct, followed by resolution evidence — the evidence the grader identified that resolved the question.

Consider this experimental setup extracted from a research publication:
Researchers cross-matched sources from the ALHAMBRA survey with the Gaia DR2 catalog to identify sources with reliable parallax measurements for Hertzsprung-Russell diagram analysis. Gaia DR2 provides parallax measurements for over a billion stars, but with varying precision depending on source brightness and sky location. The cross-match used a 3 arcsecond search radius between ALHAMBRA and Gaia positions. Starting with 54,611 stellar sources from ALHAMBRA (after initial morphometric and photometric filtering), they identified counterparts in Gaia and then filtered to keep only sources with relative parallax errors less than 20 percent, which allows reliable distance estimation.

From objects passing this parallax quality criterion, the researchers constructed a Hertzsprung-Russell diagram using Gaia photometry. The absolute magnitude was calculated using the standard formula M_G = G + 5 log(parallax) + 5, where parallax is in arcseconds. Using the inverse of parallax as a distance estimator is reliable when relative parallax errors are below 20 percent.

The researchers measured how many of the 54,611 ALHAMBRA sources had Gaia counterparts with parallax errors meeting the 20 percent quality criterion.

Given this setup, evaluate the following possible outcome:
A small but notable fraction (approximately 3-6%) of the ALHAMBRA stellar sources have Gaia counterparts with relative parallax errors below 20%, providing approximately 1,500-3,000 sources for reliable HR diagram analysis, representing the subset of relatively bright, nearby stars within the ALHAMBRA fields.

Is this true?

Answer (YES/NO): NO